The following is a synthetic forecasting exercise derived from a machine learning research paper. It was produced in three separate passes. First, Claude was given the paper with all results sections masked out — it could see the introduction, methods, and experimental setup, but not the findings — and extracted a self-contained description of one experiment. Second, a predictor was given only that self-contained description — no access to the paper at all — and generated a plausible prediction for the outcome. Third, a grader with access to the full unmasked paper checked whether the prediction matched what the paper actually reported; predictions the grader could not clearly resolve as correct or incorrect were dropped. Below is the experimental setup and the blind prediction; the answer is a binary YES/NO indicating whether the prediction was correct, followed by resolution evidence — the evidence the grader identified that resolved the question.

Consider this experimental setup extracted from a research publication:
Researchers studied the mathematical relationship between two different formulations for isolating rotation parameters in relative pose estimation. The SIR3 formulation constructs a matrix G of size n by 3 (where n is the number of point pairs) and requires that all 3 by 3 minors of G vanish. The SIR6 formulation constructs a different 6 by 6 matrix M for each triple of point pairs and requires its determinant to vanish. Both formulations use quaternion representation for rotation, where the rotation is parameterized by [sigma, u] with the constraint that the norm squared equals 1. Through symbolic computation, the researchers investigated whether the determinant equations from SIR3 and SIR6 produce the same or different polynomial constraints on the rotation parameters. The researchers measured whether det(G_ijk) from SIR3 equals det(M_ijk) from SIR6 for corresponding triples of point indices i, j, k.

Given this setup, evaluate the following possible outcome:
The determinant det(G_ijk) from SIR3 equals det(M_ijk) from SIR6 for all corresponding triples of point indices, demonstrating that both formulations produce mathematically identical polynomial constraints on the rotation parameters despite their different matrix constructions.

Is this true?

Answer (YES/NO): NO